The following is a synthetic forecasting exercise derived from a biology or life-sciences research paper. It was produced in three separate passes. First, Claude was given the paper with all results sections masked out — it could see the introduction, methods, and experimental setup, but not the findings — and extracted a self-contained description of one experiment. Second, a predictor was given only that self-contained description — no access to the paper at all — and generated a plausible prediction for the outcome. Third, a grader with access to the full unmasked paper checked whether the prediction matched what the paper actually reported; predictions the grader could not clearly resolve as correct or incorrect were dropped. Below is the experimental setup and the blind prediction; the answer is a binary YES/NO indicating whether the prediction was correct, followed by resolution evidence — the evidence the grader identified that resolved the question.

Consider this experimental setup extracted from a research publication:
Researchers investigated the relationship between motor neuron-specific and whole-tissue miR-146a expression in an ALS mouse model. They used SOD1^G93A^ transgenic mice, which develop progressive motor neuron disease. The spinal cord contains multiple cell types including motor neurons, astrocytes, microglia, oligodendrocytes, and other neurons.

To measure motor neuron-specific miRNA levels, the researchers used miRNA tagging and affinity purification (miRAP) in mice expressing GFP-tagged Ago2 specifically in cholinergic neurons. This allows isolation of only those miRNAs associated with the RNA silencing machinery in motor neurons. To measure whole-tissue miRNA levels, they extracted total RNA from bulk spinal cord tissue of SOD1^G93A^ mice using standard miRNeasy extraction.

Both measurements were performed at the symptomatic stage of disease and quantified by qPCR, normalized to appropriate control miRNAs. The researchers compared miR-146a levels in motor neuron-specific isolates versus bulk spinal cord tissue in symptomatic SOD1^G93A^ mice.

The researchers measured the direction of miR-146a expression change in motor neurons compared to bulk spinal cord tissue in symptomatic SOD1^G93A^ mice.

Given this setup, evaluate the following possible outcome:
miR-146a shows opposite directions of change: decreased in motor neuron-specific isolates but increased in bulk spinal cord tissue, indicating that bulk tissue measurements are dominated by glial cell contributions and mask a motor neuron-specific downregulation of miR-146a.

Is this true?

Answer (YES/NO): YES